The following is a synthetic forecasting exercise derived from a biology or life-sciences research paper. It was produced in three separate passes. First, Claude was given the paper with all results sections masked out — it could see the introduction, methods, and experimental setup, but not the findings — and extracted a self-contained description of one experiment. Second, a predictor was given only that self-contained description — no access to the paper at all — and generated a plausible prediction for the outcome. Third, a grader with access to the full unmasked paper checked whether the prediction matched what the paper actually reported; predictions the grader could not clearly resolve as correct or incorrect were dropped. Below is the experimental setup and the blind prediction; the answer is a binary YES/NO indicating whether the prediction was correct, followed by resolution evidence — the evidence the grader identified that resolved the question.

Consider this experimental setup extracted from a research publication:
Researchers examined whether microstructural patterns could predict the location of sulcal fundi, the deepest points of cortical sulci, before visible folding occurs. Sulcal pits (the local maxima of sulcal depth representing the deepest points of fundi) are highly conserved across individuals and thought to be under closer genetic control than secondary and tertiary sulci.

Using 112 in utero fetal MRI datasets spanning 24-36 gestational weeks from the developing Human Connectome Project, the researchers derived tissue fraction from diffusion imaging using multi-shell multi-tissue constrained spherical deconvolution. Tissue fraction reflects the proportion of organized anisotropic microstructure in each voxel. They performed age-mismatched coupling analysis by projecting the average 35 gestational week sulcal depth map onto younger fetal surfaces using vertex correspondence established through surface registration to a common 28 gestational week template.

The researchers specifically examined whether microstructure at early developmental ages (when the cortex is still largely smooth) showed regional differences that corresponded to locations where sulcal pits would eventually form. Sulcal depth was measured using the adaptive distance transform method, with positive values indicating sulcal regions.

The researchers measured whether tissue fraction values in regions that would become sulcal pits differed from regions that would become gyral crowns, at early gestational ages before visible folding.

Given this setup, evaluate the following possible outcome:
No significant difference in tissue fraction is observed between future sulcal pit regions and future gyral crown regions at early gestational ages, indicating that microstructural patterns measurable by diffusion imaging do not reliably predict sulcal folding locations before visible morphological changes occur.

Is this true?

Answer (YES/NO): NO